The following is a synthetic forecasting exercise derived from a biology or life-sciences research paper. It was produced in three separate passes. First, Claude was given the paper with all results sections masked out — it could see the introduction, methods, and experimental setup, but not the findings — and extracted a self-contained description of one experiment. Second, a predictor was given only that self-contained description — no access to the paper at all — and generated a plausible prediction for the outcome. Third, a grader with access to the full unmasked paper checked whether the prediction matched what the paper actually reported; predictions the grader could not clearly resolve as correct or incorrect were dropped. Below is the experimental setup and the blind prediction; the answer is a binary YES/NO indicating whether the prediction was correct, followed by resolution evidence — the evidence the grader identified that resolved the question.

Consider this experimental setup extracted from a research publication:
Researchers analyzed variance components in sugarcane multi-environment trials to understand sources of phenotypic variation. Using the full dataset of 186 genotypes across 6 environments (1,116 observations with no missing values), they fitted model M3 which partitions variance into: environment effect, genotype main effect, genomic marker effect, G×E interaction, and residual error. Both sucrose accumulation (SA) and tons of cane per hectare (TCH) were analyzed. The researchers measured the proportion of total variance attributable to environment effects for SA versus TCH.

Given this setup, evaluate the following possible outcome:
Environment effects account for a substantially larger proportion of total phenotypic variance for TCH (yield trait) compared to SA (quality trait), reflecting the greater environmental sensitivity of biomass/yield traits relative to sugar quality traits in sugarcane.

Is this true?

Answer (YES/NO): YES